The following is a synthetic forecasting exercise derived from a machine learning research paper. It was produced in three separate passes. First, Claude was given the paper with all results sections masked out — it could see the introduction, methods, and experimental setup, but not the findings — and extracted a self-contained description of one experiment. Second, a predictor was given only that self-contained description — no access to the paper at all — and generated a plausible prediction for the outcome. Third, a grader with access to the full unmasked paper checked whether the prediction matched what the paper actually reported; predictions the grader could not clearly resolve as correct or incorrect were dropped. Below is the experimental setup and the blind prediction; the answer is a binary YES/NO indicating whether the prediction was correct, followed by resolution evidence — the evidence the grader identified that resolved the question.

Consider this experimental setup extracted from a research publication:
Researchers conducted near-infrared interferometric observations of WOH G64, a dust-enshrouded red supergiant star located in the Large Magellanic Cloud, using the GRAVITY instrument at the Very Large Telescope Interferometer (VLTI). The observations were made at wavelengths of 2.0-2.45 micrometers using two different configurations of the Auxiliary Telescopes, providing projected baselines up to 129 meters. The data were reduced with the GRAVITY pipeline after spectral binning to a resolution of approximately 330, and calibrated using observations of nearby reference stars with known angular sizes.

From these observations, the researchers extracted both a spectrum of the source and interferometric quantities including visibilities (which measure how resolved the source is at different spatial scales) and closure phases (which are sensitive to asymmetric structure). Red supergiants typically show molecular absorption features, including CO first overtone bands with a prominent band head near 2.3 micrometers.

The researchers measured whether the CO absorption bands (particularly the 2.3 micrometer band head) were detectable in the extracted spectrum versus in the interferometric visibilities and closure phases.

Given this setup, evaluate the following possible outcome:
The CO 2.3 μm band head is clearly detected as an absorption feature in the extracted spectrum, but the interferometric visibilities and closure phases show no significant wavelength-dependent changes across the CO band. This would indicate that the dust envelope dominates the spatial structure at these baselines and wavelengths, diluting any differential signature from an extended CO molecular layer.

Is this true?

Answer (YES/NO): NO